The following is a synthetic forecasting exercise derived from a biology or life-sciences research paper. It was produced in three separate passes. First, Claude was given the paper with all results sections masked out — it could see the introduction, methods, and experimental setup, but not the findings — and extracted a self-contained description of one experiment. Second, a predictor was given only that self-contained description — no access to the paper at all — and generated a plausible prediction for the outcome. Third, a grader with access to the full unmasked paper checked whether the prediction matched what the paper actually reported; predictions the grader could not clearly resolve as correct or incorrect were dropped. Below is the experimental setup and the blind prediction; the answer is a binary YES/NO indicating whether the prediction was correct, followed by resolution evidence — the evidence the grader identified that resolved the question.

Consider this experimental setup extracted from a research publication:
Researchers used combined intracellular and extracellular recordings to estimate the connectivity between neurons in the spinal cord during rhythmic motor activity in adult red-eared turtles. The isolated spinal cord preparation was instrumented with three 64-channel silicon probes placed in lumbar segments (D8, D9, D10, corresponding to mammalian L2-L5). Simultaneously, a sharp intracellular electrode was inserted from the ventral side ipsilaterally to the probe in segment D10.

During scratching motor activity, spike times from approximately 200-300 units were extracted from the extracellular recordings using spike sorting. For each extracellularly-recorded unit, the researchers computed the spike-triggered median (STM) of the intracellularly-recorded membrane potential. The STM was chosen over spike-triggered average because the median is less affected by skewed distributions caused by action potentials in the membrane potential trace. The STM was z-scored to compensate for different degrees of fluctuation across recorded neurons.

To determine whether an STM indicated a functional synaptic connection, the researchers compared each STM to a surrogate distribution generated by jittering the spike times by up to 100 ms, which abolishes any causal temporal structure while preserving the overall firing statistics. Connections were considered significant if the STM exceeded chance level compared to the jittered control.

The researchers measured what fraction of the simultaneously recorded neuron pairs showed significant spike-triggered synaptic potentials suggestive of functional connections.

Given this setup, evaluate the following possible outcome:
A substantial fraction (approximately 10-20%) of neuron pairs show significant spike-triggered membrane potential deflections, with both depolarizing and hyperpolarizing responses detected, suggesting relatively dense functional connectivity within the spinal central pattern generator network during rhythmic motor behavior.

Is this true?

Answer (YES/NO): NO